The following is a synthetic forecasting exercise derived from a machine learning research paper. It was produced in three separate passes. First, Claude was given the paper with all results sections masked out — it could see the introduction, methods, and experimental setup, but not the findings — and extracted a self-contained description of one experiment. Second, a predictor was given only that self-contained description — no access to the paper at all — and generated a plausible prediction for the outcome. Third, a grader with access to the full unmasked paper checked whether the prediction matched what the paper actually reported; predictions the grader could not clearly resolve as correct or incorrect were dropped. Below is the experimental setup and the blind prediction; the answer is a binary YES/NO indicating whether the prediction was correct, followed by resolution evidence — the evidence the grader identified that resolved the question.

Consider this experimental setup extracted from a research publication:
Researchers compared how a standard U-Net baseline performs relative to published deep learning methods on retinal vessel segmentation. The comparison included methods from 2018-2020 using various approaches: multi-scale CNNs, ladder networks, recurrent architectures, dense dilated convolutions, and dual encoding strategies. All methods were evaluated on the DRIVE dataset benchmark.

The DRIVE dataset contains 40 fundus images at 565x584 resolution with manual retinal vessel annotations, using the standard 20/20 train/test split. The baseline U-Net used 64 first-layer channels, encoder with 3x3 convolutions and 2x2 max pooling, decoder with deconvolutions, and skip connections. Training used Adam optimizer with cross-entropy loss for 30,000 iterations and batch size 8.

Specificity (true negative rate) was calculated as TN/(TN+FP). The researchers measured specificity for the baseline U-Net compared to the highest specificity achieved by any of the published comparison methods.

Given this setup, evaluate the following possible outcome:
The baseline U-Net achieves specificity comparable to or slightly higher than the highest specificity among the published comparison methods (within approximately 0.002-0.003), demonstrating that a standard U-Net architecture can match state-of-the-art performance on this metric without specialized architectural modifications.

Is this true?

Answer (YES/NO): YES